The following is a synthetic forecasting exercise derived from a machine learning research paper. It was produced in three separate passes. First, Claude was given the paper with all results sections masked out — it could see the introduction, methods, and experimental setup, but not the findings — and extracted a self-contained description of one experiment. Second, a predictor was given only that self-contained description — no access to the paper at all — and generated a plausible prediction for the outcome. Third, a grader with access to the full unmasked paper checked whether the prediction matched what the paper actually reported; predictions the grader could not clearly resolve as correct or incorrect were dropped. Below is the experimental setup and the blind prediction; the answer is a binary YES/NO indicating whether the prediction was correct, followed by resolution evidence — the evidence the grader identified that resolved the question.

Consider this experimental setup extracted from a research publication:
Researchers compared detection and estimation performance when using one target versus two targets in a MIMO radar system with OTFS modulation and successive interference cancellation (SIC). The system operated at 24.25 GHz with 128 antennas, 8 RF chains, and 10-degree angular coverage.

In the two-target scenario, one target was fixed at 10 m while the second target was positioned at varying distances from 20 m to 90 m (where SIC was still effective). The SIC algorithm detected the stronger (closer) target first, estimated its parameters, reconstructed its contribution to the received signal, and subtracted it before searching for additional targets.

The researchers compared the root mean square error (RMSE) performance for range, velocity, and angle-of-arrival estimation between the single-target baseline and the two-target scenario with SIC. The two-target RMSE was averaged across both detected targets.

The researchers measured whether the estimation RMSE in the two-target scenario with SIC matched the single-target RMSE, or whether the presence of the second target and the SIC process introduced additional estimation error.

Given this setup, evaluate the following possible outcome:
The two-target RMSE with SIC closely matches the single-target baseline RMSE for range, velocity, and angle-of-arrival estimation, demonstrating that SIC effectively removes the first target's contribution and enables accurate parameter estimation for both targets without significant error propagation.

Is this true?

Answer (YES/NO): YES